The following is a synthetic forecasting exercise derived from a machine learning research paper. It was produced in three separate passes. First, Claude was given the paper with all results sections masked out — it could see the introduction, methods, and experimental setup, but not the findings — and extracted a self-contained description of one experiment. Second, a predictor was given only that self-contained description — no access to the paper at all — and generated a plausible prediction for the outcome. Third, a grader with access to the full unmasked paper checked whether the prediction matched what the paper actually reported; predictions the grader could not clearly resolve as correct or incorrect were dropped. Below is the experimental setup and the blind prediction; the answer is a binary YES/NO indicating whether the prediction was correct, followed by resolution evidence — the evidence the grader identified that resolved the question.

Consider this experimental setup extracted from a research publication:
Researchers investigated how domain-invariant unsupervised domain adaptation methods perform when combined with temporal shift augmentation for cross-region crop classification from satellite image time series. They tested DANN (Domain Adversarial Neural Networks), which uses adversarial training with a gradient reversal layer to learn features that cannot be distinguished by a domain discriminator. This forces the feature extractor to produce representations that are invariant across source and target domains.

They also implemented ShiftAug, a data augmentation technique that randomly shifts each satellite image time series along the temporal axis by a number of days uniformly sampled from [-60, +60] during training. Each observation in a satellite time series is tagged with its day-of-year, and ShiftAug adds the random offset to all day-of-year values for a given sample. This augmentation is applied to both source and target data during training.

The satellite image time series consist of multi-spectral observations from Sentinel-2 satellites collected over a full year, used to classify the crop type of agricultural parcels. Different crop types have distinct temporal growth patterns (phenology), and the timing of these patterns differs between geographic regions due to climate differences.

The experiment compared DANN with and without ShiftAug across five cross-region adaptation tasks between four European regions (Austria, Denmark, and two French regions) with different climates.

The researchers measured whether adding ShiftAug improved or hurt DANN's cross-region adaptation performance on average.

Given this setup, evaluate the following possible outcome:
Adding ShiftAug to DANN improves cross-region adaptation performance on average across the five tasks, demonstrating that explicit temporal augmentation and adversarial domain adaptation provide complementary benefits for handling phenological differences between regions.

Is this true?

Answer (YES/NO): YES